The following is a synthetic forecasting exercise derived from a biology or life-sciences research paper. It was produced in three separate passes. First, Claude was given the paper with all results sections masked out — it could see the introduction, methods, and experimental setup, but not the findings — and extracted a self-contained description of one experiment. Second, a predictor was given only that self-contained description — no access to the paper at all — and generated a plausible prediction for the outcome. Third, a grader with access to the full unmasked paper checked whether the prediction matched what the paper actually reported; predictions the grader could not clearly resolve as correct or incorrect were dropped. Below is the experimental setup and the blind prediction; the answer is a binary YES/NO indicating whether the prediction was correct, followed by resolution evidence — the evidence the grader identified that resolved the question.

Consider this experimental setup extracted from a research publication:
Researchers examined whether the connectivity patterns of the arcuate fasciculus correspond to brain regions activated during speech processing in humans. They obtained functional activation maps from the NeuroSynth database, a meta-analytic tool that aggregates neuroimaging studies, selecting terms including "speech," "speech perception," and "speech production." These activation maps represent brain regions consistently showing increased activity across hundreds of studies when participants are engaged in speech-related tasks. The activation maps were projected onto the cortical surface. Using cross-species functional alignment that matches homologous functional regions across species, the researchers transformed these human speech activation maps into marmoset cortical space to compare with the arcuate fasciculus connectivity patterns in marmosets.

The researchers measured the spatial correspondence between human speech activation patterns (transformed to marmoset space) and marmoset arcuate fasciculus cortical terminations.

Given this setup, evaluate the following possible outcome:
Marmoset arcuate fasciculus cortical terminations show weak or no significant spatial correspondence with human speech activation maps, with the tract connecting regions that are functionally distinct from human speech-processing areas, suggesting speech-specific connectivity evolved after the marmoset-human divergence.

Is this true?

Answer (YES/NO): NO